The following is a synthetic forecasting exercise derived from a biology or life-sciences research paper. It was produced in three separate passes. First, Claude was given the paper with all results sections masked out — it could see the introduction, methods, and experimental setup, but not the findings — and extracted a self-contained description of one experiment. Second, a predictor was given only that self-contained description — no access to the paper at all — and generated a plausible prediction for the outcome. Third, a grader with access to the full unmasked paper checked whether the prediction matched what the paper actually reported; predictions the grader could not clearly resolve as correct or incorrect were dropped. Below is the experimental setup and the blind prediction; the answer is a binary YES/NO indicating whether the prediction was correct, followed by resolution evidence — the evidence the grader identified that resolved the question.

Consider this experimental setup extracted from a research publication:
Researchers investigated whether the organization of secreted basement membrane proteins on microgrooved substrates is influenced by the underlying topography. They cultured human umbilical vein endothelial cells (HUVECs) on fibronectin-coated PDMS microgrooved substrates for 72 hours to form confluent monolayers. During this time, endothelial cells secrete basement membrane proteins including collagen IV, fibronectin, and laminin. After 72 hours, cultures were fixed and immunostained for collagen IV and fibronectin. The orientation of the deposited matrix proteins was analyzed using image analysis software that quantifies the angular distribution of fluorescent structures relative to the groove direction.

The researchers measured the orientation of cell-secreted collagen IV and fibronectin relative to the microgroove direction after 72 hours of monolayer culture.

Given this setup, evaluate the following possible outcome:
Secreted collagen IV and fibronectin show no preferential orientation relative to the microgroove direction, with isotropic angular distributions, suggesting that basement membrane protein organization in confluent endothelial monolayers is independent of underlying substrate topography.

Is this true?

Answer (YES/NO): NO